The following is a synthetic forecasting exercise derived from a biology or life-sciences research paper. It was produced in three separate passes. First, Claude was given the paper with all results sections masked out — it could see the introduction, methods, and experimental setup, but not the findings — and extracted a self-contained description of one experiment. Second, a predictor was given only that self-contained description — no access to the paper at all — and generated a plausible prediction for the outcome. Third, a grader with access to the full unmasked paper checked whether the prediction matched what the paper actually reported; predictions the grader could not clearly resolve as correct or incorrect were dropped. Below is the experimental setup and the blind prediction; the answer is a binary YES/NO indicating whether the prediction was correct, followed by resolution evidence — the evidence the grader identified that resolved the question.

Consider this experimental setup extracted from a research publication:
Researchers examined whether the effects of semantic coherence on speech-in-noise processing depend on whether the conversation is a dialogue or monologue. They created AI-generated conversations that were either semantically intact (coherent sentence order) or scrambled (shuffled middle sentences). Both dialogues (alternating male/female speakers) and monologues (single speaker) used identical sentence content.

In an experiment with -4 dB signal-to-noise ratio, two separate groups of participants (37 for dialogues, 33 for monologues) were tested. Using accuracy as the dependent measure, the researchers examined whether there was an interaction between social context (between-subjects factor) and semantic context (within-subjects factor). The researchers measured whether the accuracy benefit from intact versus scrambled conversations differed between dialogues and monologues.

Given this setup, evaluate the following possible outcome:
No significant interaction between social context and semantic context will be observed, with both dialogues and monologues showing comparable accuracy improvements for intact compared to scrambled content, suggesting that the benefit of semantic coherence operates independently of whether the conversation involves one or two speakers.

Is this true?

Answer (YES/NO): NO